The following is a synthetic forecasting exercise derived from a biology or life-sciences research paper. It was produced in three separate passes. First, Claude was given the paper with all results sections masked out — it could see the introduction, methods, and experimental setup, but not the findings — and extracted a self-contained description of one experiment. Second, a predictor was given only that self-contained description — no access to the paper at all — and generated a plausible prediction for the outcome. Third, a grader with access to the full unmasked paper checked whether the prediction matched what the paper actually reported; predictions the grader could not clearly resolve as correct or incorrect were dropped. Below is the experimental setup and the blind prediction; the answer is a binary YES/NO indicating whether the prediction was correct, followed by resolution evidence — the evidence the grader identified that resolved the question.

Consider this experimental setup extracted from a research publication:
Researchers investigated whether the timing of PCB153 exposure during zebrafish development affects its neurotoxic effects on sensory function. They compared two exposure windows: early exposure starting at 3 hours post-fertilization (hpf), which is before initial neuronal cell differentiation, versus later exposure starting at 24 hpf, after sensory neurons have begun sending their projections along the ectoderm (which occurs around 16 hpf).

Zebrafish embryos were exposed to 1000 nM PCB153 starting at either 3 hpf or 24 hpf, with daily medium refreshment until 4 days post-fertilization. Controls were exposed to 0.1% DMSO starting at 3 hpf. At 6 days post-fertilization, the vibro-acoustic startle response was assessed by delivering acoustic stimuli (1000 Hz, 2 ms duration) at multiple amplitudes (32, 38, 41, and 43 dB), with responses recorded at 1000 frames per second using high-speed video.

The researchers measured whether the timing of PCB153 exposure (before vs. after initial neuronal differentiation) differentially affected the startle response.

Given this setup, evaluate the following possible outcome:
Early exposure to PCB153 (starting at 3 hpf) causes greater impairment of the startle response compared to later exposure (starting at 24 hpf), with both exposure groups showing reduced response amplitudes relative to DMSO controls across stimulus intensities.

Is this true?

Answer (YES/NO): NO